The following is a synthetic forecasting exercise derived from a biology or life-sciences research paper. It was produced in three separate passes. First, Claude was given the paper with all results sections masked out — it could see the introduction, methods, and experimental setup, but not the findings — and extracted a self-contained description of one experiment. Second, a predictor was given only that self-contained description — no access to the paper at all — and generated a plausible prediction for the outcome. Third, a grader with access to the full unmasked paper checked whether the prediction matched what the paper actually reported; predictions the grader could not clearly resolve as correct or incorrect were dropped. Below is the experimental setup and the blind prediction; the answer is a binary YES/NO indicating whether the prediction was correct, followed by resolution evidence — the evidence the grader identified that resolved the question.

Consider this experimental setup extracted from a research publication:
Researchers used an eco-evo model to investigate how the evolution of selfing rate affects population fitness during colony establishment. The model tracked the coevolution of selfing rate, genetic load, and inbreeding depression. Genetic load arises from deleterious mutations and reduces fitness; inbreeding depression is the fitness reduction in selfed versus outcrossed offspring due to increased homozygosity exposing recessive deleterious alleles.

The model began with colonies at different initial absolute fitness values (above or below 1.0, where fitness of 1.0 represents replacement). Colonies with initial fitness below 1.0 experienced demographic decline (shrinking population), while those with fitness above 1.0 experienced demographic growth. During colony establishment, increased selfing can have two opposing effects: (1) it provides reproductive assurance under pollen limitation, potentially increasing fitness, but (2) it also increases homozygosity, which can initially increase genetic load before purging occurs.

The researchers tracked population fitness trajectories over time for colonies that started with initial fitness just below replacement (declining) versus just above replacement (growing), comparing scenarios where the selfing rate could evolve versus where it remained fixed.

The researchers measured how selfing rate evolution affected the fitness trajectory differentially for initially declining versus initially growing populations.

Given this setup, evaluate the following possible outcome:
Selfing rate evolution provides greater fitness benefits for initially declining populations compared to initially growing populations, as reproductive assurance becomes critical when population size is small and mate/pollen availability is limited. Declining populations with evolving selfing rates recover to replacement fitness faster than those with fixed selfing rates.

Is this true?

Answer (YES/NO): NO